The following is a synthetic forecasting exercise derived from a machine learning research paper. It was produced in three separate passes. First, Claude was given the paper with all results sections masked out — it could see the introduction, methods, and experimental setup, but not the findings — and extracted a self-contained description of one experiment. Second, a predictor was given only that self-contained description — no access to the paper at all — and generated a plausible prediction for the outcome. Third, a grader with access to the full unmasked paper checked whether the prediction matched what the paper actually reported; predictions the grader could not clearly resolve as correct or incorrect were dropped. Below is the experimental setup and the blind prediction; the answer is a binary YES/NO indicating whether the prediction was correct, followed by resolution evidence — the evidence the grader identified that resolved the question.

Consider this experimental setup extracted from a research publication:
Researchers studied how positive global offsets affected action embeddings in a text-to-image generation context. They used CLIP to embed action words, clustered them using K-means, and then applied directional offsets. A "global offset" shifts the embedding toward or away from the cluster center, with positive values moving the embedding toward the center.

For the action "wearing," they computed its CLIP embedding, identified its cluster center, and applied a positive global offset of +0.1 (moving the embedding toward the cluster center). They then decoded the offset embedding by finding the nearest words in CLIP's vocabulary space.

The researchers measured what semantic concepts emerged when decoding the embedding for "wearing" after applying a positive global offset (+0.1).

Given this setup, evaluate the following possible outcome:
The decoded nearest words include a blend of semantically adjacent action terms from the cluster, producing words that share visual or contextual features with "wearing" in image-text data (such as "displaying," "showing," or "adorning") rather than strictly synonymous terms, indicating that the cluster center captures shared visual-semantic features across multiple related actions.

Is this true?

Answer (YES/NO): NO